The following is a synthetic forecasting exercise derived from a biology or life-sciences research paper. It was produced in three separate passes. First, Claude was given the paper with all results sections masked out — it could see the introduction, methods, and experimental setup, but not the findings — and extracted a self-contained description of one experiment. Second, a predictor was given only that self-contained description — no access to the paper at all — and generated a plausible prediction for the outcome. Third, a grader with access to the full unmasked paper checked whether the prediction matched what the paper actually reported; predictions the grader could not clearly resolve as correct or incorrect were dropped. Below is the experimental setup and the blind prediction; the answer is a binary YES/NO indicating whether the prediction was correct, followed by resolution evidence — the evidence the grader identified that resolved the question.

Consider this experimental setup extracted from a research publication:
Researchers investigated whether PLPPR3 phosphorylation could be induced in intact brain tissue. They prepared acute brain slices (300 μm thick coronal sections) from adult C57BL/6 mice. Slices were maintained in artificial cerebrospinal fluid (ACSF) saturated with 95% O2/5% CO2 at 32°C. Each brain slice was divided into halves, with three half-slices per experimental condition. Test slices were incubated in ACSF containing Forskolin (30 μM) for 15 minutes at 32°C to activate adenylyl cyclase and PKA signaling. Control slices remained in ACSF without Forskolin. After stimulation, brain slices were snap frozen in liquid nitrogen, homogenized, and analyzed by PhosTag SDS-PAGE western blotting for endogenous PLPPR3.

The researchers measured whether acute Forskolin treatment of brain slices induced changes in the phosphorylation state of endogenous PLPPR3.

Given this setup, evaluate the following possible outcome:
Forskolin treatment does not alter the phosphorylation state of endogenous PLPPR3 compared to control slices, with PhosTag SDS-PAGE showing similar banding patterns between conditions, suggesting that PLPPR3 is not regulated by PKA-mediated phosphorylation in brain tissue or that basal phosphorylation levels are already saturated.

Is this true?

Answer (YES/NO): NO